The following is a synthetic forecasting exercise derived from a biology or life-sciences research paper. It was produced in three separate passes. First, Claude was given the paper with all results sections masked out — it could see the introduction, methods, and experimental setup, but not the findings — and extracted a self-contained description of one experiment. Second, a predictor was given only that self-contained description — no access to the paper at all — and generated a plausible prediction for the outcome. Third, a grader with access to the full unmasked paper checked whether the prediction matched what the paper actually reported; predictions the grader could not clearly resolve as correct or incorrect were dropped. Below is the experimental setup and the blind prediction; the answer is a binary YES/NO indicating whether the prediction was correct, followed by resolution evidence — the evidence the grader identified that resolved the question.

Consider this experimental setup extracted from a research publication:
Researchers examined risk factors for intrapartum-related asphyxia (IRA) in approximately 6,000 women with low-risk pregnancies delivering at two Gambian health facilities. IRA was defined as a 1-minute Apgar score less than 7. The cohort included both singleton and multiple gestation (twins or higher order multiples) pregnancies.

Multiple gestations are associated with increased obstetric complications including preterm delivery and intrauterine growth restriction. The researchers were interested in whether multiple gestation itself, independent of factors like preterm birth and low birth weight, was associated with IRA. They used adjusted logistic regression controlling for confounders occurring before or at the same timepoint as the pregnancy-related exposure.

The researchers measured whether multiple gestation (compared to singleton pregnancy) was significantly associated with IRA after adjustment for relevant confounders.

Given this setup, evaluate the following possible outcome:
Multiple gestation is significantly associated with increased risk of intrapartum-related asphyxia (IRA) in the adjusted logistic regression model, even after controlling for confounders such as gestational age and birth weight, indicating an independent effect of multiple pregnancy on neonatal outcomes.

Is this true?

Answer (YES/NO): NO